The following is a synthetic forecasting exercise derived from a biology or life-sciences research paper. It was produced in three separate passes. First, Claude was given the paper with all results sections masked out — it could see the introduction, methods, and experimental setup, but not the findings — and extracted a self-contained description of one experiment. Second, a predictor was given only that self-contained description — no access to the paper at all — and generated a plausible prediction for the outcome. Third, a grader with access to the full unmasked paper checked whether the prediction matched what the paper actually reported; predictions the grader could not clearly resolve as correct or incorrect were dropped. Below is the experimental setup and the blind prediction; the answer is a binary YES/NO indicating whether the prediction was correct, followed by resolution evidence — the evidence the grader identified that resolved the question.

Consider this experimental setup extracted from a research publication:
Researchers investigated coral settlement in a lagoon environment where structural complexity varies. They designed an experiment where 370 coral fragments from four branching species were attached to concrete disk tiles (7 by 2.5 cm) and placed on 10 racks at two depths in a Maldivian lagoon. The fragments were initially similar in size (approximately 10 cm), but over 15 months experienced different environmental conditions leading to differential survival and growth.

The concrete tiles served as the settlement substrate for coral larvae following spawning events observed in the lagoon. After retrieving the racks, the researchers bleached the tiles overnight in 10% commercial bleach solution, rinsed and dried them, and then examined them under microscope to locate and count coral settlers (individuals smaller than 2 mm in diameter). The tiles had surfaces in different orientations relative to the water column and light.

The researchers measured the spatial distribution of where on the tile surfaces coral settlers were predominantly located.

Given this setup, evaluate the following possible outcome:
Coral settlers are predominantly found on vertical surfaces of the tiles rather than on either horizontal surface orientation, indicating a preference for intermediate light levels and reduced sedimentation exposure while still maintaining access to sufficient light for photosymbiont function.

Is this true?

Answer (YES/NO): NO